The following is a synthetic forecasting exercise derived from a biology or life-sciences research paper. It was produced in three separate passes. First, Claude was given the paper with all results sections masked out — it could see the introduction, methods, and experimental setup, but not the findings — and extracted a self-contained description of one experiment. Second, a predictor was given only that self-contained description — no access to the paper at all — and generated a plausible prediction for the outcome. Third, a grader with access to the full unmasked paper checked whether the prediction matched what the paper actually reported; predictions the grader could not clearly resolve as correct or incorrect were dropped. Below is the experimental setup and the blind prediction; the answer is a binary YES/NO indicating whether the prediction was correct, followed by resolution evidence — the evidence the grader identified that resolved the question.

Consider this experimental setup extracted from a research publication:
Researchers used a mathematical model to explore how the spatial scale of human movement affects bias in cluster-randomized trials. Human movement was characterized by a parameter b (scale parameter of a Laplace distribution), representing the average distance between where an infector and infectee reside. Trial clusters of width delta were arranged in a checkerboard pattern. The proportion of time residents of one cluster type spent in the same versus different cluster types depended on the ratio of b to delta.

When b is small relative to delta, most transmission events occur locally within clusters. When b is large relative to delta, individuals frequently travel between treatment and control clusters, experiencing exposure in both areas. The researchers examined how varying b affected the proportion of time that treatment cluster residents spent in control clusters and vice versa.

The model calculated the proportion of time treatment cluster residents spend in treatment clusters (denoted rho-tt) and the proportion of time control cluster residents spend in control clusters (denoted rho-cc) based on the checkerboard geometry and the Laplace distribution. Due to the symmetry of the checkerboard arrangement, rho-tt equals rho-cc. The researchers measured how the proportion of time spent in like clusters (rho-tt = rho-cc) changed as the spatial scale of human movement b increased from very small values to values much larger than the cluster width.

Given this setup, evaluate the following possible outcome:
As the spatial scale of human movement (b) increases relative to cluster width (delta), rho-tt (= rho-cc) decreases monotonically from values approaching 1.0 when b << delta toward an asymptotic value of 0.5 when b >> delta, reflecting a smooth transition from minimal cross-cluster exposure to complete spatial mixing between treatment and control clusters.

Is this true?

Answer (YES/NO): YES